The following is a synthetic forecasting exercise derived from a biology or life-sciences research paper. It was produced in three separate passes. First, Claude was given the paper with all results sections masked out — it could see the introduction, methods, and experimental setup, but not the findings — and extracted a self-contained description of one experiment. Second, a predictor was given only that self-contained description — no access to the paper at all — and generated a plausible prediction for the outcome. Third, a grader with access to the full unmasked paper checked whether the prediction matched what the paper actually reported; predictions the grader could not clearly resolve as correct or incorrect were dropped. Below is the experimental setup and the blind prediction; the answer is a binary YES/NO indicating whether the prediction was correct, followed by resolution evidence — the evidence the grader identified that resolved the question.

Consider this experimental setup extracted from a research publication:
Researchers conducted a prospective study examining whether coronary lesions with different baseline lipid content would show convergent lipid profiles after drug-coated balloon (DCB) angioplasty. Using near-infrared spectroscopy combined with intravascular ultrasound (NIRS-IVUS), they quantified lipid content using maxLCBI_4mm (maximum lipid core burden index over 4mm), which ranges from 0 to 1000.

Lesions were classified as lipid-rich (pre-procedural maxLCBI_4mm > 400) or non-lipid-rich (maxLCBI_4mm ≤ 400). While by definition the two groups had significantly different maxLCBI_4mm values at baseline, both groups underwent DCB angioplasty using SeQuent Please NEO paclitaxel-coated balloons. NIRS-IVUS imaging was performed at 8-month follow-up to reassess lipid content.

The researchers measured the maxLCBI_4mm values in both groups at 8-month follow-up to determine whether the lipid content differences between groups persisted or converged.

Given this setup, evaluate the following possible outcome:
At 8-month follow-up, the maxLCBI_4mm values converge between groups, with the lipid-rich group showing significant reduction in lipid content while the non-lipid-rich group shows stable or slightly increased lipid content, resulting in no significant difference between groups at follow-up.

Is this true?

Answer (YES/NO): NO